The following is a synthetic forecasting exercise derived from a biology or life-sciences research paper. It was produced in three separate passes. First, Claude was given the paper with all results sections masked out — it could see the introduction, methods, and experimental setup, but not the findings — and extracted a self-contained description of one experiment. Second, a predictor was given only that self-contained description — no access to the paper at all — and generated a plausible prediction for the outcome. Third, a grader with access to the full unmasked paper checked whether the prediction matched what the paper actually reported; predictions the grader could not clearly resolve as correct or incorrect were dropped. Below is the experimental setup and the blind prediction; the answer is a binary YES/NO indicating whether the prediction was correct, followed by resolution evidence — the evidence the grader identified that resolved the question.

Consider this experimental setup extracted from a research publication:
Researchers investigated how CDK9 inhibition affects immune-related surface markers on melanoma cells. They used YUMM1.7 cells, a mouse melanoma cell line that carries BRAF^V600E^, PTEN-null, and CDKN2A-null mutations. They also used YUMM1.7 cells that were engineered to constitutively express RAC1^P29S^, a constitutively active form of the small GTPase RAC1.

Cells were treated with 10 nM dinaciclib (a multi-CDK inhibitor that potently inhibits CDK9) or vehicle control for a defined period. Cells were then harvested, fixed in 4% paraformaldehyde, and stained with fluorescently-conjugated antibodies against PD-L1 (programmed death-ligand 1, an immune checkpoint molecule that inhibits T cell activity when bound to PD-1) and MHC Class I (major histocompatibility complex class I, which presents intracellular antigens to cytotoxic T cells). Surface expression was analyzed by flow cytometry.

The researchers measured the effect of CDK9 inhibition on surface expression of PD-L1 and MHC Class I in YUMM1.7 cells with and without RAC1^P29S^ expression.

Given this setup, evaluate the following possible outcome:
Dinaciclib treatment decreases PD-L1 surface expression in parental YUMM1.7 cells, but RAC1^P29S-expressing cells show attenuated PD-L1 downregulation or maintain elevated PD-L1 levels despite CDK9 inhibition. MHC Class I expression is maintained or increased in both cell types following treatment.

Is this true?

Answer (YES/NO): NO